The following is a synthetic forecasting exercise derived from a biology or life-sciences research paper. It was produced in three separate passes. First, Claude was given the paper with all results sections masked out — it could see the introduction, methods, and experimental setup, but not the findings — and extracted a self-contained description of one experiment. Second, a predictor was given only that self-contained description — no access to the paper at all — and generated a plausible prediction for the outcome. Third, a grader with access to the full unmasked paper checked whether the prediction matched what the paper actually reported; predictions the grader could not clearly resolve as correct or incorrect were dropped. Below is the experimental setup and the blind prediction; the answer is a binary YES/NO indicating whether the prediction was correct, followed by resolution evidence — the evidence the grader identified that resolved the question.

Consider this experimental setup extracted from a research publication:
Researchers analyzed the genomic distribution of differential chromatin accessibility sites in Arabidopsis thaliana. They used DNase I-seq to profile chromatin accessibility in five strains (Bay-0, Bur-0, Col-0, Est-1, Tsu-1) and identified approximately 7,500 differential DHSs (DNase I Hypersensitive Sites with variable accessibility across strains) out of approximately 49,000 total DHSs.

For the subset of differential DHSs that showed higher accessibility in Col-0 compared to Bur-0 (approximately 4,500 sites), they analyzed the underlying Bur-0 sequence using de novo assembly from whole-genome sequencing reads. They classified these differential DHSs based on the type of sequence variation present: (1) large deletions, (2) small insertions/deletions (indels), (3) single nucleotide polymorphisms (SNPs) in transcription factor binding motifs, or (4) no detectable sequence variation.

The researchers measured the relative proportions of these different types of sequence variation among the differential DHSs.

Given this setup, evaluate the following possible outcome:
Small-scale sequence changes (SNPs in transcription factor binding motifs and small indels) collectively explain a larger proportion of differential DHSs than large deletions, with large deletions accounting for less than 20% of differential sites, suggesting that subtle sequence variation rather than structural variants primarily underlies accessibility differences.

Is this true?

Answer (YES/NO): NO